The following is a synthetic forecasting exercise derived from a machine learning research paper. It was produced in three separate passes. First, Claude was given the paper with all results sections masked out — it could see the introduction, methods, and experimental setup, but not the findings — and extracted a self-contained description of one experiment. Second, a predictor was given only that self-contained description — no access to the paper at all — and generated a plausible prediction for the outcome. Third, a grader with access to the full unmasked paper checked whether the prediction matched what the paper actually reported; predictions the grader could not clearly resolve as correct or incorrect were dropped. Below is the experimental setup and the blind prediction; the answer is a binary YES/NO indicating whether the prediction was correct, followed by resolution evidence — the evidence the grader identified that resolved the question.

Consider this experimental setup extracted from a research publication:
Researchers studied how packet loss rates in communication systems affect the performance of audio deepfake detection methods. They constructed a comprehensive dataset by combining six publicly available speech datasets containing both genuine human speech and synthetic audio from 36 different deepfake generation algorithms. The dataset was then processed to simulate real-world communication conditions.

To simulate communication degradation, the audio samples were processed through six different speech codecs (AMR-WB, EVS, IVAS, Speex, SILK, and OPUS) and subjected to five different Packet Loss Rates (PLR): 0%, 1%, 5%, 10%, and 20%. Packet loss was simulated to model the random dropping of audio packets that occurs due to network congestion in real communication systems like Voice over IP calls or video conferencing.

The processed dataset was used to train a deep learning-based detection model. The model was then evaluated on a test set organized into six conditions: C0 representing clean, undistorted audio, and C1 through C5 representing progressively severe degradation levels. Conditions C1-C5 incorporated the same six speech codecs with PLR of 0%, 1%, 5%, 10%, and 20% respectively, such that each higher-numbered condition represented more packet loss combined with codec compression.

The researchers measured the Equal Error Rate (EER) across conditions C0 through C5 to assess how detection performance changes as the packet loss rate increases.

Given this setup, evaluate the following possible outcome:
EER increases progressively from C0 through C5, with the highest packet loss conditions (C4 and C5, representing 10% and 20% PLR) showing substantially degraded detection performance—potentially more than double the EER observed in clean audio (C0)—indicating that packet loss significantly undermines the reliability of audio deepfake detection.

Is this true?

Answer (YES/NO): NO